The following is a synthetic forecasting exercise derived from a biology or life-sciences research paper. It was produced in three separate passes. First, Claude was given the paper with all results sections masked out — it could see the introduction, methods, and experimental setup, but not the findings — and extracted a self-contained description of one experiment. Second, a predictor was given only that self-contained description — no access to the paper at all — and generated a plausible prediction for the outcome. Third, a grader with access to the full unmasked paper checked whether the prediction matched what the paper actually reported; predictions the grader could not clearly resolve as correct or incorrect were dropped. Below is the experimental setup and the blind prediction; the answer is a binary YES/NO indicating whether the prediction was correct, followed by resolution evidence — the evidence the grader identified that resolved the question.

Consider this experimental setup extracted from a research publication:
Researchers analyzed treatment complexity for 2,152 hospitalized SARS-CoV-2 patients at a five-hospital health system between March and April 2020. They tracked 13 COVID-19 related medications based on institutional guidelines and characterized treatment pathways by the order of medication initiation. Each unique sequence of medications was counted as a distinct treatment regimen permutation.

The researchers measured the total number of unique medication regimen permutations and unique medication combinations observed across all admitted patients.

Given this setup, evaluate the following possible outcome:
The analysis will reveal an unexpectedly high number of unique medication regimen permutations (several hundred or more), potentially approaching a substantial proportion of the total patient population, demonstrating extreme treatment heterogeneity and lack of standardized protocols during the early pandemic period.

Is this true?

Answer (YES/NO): NO